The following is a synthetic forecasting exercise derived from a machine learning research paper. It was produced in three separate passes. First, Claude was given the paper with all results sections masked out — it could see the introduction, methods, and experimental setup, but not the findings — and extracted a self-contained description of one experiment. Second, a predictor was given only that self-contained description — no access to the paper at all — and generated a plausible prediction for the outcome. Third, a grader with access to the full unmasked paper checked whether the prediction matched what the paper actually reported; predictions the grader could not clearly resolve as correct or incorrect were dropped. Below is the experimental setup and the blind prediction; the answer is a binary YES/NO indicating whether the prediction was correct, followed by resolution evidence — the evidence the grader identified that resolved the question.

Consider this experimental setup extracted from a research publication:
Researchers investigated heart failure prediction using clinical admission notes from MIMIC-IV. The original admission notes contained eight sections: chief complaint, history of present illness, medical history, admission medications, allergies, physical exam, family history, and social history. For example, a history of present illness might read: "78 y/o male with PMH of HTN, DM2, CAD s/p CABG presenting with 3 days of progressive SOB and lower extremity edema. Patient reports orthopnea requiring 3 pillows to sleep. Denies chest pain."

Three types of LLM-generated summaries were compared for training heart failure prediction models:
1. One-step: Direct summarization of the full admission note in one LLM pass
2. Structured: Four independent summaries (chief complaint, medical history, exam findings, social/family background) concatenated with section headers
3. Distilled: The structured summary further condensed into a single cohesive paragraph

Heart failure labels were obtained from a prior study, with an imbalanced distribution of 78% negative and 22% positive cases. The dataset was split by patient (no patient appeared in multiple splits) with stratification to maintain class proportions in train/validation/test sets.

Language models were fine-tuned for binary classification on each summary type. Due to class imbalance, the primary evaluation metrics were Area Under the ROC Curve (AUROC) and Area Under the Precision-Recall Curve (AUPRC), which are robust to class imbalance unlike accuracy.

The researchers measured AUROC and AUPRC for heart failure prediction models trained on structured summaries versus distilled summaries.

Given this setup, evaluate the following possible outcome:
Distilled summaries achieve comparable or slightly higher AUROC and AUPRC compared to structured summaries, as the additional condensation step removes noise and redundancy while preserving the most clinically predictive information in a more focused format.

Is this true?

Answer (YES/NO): NO